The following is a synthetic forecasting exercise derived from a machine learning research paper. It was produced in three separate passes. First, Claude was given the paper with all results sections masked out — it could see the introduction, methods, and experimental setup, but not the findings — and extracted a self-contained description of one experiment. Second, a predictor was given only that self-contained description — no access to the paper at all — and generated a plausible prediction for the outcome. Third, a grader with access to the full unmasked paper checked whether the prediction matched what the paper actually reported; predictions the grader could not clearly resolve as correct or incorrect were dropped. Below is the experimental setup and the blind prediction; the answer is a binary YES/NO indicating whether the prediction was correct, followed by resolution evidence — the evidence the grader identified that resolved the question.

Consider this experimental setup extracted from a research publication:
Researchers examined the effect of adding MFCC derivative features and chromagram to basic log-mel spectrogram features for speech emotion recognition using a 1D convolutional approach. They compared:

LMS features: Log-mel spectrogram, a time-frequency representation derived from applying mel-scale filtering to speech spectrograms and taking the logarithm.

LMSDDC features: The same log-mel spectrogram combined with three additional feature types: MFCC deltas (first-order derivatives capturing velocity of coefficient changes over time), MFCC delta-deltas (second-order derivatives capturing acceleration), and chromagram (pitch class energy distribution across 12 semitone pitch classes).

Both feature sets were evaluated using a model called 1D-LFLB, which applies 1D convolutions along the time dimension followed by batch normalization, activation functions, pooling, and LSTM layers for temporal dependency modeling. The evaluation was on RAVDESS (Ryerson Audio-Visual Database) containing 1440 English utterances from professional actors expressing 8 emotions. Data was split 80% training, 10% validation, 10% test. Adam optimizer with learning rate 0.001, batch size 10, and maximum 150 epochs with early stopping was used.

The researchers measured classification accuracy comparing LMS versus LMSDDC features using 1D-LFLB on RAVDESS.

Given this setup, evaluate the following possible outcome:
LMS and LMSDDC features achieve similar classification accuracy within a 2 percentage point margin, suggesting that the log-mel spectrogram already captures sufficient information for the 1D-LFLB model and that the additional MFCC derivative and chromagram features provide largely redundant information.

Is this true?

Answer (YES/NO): YES